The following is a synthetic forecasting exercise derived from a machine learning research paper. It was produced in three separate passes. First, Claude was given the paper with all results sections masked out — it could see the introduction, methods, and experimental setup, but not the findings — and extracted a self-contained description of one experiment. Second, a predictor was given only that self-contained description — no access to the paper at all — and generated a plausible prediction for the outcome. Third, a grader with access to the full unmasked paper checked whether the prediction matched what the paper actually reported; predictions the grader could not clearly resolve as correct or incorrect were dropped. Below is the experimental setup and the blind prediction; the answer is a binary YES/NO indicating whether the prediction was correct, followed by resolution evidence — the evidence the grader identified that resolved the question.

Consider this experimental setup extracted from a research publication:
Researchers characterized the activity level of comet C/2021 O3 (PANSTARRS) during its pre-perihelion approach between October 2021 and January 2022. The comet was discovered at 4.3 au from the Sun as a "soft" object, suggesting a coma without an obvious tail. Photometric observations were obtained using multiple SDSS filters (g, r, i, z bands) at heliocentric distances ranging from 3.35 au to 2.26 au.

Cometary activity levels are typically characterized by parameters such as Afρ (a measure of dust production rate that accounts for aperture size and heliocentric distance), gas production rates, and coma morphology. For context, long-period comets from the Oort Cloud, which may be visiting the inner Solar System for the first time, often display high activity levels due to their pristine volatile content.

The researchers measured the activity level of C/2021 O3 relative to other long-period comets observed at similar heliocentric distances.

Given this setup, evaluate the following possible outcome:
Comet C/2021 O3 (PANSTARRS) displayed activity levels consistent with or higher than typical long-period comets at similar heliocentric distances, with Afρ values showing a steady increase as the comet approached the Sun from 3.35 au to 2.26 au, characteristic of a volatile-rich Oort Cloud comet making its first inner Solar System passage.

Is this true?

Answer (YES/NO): NO